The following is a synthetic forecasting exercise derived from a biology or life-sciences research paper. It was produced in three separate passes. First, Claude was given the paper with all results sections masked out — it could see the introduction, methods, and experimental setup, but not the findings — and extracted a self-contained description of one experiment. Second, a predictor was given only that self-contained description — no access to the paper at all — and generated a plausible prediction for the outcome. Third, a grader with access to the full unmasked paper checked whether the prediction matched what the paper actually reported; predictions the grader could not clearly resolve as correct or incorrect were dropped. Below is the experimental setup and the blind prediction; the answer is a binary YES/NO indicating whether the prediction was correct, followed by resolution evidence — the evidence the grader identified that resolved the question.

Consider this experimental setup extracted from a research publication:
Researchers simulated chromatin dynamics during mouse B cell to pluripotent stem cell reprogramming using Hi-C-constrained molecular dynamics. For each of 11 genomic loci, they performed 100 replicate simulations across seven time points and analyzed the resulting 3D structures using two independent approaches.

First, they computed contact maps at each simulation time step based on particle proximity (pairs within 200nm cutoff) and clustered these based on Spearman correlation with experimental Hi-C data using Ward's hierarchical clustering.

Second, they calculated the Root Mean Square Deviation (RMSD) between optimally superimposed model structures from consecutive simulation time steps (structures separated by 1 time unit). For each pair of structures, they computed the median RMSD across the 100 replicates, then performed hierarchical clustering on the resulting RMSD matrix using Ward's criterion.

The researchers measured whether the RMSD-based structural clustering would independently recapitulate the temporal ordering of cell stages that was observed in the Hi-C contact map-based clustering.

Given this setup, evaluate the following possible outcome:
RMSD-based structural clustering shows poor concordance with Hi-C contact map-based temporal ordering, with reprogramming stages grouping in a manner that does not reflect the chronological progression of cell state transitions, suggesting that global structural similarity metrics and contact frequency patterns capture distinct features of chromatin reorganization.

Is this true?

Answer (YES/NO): NO